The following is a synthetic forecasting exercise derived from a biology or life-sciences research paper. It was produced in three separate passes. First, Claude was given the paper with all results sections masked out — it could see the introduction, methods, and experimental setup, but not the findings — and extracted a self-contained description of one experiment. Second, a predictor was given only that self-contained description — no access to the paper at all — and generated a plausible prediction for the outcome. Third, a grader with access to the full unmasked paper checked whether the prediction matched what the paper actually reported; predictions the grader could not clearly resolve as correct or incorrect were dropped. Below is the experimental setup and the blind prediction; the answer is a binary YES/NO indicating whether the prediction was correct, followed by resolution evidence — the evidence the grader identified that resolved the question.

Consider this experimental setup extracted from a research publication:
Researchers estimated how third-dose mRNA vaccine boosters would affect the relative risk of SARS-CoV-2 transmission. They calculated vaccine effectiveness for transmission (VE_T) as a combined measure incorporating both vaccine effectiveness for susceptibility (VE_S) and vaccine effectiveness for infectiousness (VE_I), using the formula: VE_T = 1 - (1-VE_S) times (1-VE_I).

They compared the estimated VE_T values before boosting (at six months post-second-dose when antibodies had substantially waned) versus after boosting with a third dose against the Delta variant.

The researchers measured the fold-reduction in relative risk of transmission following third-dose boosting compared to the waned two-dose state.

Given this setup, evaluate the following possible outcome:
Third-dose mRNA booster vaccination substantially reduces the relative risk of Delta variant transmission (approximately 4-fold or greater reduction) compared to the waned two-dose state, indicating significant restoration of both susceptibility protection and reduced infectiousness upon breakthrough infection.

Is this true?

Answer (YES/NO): YES